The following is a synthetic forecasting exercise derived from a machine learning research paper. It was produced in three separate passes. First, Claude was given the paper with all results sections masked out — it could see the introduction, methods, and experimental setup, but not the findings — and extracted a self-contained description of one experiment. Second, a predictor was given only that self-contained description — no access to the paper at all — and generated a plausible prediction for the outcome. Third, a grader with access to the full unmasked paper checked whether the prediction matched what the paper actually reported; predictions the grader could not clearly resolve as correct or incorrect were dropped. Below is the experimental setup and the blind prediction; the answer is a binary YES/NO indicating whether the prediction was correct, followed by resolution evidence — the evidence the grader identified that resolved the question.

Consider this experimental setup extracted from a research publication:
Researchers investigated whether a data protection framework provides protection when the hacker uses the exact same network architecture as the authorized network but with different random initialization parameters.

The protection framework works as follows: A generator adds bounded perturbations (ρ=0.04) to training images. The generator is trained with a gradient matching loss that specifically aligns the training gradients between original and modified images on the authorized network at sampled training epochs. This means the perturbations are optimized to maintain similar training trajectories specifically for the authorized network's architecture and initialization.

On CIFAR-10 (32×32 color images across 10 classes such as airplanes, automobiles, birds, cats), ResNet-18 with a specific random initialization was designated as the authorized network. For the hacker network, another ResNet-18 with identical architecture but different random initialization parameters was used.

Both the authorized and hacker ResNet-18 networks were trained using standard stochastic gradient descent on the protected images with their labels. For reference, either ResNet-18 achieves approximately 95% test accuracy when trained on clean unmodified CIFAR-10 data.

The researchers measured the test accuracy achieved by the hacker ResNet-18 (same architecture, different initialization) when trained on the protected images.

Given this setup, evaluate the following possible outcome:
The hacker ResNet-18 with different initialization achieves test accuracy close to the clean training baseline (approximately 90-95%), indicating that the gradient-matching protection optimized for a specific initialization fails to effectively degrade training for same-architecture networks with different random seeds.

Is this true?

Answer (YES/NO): NO